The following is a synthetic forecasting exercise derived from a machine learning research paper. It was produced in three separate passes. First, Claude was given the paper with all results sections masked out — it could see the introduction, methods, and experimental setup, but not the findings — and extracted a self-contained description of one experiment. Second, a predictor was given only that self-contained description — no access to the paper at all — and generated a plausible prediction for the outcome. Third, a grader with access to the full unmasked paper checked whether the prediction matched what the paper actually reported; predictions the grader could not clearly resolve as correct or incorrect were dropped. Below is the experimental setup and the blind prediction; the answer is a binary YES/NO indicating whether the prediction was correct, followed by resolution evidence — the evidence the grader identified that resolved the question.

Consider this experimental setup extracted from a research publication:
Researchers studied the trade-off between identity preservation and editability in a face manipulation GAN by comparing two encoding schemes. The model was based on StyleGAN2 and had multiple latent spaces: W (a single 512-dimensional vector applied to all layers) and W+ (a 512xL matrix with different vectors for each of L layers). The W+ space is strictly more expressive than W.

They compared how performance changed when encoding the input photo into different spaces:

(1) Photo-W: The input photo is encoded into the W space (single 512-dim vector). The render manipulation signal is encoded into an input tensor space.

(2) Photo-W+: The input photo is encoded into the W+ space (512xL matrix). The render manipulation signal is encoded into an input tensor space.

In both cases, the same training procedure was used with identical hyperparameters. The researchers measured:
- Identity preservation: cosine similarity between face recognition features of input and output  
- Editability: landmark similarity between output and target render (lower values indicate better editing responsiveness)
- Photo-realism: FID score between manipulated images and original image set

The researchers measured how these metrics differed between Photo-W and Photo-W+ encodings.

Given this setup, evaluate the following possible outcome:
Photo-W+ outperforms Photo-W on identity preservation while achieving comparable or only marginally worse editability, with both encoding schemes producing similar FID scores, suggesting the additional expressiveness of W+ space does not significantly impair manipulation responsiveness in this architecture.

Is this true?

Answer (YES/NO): NO